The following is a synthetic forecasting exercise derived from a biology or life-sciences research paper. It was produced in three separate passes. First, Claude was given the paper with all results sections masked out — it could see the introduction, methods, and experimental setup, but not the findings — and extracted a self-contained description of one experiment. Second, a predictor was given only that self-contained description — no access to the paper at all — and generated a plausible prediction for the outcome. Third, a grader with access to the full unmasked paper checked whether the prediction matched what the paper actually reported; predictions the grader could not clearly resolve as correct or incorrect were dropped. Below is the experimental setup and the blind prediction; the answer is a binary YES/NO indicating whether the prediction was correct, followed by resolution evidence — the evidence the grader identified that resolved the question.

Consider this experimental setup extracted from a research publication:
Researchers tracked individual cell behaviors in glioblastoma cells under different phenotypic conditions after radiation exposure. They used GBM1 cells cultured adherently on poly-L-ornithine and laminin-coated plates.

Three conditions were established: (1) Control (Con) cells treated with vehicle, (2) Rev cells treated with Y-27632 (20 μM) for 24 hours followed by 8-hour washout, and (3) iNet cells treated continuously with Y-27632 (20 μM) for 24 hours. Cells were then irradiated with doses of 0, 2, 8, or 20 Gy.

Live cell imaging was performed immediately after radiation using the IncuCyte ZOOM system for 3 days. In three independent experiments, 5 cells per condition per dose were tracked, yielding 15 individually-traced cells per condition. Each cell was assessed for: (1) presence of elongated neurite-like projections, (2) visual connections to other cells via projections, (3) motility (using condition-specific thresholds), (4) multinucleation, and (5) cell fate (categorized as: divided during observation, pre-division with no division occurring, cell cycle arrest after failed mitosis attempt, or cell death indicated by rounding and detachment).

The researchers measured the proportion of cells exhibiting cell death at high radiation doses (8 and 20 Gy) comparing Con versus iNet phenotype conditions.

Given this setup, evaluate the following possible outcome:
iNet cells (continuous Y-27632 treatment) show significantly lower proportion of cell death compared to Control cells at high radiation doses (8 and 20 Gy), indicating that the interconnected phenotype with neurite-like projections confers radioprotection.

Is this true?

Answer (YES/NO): YES